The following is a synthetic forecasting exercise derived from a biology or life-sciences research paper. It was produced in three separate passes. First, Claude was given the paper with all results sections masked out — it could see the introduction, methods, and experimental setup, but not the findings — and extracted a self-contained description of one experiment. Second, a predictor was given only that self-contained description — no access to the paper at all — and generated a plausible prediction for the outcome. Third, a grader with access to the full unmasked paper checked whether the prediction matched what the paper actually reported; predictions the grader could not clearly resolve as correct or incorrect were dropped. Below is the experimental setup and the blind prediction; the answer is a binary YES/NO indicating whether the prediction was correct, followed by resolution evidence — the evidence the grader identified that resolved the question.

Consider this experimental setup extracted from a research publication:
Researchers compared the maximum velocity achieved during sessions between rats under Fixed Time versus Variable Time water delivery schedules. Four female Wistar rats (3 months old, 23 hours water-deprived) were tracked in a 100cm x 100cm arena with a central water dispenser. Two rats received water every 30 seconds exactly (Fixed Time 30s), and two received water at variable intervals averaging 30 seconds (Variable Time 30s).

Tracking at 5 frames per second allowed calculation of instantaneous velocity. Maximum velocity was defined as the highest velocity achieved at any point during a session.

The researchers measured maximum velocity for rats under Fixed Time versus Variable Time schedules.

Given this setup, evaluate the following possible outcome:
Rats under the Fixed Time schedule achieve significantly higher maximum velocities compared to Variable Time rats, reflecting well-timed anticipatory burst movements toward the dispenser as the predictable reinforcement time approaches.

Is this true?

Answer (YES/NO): YES